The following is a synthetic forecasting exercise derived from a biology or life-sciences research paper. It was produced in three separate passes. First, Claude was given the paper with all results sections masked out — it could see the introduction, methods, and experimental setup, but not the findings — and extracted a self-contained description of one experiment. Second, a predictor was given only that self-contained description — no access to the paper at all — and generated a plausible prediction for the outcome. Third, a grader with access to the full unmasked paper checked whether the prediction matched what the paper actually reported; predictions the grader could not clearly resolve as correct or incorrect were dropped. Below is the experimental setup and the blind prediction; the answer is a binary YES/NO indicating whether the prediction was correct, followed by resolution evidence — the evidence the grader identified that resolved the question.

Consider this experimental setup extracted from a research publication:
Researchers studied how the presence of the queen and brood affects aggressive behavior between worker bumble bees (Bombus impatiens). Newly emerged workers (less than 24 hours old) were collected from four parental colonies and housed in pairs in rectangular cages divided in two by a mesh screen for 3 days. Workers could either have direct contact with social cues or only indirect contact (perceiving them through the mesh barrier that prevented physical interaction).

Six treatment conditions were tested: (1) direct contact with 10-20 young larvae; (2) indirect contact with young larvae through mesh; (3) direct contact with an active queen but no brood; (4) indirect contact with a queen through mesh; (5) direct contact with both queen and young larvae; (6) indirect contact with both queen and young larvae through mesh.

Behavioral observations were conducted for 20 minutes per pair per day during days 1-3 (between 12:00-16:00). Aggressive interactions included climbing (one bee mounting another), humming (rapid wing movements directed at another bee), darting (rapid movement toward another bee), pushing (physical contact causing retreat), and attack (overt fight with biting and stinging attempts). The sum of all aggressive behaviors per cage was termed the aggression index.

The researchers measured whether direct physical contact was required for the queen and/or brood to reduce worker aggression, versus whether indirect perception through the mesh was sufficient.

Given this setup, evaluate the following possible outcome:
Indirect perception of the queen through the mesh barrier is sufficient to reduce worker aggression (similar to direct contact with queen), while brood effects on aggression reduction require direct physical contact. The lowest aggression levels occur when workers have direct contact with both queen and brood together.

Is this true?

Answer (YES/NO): NO